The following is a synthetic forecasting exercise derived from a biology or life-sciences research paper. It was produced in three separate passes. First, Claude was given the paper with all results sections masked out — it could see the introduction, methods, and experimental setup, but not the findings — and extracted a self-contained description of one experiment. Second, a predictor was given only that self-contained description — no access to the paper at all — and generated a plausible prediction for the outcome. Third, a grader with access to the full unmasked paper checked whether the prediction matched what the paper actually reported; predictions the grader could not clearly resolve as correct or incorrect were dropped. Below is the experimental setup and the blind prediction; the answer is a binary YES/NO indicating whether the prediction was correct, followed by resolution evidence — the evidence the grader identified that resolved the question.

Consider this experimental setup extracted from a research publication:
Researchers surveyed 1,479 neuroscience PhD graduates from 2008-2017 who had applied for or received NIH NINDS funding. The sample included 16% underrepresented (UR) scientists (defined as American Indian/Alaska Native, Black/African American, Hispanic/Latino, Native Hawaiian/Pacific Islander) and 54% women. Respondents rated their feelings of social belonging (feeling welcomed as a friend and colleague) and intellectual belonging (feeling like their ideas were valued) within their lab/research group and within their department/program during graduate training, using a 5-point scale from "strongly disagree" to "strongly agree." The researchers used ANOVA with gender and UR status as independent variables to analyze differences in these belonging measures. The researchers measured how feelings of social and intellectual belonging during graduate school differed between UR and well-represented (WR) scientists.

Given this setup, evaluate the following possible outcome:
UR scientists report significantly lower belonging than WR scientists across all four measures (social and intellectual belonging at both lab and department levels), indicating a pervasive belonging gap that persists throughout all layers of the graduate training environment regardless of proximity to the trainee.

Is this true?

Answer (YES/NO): NO